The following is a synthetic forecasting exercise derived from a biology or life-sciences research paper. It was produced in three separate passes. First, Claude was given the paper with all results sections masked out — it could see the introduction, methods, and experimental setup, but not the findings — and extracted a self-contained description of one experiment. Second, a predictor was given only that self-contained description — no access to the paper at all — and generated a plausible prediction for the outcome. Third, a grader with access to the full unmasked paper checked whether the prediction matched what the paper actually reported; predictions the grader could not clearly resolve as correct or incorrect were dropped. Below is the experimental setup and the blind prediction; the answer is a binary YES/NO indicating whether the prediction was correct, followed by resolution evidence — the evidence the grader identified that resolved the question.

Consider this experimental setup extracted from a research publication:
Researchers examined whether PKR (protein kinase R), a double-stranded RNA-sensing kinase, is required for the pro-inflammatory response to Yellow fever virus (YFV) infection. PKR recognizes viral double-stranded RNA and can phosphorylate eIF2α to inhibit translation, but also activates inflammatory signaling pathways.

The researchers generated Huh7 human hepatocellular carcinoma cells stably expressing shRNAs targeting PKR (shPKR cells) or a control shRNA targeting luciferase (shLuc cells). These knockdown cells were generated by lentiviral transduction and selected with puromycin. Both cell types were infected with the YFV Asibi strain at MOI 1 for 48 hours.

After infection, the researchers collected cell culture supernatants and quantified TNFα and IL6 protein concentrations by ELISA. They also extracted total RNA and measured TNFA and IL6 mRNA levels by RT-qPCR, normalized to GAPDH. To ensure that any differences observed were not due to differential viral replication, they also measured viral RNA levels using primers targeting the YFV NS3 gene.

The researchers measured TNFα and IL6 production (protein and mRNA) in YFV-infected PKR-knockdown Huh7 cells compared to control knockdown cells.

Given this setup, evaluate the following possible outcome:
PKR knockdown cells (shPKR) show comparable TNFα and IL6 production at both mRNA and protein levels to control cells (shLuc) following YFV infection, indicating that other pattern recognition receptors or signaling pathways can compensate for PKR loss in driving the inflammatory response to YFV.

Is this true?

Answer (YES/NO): NO